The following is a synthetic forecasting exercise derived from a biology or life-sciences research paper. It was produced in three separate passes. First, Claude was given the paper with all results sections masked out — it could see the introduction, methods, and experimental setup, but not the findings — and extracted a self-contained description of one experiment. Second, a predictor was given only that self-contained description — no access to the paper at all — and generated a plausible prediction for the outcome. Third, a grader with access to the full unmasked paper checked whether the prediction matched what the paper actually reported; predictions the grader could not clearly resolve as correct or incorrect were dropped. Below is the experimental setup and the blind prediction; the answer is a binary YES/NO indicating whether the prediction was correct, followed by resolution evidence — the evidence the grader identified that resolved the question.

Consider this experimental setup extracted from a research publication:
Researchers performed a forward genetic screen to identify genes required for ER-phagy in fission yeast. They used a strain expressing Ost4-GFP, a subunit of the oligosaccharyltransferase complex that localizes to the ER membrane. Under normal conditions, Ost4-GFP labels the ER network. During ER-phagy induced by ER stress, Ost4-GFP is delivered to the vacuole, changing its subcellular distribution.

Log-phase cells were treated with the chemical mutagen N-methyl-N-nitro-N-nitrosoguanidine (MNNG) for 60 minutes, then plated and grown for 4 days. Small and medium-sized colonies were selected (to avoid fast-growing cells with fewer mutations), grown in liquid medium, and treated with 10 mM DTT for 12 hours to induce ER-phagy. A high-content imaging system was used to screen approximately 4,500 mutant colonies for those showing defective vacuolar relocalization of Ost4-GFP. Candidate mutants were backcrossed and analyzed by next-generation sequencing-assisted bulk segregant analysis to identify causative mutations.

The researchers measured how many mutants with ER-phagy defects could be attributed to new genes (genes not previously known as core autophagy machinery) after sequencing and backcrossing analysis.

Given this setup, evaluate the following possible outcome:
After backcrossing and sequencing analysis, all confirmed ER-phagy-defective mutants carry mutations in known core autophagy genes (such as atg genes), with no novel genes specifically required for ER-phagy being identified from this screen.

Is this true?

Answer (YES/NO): NO